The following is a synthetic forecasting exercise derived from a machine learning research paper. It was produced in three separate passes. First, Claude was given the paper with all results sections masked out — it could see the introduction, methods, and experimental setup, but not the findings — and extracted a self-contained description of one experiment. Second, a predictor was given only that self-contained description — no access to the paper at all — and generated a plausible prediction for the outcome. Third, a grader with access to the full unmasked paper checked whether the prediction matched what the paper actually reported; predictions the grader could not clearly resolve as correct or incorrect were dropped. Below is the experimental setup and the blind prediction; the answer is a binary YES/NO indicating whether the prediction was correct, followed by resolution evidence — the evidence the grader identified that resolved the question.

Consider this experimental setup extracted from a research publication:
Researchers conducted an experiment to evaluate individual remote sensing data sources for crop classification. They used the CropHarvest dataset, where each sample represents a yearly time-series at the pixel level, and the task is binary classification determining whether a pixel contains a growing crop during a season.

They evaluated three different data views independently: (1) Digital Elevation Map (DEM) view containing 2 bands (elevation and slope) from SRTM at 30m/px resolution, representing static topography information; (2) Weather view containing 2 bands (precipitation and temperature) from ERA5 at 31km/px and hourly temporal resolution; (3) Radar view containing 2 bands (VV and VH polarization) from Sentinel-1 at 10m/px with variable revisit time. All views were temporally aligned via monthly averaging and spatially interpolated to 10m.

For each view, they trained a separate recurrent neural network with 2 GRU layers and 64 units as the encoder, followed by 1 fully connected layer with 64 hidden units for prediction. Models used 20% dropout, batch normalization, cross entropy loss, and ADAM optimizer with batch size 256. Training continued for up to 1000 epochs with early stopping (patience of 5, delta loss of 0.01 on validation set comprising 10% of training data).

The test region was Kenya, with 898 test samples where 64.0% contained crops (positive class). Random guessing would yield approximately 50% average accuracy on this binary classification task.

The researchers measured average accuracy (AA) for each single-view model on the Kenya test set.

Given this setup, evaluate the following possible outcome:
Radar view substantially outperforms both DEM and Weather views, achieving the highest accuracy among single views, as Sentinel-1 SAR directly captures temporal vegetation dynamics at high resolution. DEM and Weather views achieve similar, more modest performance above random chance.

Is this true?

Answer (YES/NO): NO